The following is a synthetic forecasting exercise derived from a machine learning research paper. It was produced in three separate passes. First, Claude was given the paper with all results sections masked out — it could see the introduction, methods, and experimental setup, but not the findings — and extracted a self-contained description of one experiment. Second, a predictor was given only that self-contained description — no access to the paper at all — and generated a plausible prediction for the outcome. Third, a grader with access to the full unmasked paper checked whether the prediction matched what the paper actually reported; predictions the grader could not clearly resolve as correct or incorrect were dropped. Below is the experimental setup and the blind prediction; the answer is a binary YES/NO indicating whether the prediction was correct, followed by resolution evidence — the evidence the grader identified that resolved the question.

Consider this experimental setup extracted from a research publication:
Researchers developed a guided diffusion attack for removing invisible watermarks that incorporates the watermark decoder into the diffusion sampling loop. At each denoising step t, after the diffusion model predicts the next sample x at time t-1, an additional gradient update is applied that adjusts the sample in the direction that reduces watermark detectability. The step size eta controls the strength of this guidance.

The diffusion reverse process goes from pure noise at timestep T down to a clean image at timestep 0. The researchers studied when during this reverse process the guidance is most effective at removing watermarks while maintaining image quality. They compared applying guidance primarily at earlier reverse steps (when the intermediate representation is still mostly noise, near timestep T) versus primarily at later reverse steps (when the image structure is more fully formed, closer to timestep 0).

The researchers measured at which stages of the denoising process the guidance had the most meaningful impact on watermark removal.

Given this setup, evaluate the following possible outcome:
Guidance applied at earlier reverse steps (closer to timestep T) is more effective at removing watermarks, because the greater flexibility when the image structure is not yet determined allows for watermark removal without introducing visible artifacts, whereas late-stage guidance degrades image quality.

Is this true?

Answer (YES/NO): NO